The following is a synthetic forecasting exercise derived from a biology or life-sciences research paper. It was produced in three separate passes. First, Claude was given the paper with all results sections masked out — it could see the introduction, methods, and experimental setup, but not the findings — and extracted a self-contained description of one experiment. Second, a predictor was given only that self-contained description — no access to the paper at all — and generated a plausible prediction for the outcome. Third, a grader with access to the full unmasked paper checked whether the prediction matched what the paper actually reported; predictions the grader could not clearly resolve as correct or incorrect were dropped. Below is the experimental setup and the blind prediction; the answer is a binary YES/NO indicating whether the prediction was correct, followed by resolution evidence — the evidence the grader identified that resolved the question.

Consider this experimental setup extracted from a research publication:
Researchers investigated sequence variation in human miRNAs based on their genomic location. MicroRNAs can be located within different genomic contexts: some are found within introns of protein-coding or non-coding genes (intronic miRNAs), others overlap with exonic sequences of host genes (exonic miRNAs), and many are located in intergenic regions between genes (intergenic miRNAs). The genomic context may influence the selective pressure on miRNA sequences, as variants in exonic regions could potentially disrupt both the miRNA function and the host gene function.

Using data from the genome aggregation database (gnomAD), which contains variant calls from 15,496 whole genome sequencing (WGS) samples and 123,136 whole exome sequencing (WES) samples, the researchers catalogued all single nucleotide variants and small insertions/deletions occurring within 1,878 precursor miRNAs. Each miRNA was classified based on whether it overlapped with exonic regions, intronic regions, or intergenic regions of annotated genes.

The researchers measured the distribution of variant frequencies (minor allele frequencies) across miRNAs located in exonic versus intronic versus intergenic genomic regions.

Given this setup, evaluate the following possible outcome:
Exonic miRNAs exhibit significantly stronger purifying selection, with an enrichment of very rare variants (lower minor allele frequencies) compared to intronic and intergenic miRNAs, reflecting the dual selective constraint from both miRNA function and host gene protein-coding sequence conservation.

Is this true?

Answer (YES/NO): NO